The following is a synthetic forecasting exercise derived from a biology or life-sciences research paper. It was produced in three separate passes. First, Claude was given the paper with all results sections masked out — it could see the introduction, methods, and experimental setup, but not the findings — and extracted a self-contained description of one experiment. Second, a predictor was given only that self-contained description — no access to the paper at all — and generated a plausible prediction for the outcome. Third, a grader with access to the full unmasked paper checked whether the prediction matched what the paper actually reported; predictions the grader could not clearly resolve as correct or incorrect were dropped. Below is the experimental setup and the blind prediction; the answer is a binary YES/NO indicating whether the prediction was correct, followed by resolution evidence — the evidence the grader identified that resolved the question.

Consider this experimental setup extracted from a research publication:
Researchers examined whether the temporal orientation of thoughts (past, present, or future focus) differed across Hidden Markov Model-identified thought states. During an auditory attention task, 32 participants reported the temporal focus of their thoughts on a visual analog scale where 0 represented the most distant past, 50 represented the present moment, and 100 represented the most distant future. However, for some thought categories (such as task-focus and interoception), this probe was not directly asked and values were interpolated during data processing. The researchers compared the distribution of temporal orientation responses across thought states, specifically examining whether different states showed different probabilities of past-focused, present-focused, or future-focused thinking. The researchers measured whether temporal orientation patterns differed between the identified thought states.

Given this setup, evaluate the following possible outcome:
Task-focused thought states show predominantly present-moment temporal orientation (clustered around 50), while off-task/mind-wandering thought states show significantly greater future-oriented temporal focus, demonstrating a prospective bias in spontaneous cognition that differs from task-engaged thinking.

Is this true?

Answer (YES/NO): NO